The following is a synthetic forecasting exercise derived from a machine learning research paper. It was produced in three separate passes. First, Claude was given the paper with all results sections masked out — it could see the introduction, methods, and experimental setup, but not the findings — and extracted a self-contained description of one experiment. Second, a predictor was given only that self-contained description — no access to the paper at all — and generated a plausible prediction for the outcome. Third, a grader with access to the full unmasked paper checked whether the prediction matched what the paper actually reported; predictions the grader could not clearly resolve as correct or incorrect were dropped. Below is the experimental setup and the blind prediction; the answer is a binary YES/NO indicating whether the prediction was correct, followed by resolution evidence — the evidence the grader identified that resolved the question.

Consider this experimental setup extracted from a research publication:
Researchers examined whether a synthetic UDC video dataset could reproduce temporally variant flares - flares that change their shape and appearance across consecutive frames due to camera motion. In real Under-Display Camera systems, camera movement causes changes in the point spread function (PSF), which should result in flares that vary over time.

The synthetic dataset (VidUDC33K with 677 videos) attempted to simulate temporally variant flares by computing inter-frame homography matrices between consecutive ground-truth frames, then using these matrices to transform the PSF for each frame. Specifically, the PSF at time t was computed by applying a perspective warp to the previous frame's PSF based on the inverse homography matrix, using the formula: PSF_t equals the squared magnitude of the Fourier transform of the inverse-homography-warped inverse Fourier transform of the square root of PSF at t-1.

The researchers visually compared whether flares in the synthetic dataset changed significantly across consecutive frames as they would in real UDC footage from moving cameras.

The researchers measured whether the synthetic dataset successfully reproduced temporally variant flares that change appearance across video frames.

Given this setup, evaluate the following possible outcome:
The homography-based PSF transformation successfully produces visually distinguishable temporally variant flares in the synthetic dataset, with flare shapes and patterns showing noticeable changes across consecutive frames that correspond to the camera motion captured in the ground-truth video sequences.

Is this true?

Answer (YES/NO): NO